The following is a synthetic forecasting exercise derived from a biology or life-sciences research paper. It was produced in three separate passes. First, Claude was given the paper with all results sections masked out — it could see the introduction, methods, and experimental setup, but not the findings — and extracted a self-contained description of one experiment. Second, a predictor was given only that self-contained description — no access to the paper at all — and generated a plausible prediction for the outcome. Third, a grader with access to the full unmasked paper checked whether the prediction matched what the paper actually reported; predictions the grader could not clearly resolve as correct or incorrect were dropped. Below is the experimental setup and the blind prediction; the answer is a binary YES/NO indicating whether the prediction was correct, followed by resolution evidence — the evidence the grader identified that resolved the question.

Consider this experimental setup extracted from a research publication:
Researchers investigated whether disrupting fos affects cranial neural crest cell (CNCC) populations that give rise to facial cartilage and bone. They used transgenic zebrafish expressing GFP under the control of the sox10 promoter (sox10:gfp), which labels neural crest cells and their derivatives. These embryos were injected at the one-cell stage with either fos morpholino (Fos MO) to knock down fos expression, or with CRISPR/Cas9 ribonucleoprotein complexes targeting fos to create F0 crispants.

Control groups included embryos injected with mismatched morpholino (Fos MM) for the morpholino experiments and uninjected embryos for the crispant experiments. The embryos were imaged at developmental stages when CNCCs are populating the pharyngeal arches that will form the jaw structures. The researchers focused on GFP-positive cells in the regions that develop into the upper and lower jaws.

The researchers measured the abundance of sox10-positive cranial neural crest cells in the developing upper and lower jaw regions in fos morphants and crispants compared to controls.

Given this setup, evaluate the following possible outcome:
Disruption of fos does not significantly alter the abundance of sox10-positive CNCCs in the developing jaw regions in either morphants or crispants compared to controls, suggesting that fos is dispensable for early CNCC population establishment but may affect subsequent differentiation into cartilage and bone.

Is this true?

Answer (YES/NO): NO